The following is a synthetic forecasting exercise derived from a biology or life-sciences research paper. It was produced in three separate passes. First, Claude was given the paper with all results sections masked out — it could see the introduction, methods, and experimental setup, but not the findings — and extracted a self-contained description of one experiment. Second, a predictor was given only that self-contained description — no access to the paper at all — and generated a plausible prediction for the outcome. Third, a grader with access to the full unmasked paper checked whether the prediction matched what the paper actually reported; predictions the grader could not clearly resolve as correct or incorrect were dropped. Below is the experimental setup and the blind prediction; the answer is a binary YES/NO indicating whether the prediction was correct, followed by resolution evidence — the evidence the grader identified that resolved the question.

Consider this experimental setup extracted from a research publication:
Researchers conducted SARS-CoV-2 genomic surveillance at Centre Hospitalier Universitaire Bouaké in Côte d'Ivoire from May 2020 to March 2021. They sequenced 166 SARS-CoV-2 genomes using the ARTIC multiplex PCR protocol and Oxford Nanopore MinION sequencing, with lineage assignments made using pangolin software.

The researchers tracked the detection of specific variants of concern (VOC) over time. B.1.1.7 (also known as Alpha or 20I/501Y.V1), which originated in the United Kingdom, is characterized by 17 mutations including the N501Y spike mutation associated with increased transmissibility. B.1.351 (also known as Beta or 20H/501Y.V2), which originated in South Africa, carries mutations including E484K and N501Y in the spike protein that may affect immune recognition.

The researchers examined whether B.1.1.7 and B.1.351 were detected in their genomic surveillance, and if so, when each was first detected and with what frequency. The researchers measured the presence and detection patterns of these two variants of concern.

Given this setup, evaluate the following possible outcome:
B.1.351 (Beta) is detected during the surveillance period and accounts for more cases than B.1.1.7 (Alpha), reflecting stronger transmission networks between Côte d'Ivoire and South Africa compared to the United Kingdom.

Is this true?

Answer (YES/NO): NO